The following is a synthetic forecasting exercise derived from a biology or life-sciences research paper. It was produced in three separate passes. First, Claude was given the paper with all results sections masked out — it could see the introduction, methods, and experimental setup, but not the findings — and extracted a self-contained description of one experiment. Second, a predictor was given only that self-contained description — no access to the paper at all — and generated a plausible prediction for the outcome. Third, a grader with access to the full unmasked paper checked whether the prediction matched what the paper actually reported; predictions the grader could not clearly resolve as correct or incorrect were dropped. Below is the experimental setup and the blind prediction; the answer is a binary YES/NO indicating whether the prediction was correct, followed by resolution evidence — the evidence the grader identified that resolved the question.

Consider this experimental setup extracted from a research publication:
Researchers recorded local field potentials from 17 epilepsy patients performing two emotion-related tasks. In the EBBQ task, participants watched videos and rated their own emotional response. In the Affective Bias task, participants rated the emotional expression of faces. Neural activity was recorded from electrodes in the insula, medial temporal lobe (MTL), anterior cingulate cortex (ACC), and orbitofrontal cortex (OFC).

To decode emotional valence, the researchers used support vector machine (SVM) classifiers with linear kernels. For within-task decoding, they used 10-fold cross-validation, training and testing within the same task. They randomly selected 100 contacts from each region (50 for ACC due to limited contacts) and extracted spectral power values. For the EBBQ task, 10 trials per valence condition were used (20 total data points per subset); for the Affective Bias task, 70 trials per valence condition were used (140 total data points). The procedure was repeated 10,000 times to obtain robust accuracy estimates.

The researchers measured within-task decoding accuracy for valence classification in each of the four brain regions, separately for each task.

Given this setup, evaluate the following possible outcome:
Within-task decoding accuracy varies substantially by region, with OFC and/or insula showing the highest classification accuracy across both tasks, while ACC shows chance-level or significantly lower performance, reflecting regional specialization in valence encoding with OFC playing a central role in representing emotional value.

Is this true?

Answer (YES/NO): NO